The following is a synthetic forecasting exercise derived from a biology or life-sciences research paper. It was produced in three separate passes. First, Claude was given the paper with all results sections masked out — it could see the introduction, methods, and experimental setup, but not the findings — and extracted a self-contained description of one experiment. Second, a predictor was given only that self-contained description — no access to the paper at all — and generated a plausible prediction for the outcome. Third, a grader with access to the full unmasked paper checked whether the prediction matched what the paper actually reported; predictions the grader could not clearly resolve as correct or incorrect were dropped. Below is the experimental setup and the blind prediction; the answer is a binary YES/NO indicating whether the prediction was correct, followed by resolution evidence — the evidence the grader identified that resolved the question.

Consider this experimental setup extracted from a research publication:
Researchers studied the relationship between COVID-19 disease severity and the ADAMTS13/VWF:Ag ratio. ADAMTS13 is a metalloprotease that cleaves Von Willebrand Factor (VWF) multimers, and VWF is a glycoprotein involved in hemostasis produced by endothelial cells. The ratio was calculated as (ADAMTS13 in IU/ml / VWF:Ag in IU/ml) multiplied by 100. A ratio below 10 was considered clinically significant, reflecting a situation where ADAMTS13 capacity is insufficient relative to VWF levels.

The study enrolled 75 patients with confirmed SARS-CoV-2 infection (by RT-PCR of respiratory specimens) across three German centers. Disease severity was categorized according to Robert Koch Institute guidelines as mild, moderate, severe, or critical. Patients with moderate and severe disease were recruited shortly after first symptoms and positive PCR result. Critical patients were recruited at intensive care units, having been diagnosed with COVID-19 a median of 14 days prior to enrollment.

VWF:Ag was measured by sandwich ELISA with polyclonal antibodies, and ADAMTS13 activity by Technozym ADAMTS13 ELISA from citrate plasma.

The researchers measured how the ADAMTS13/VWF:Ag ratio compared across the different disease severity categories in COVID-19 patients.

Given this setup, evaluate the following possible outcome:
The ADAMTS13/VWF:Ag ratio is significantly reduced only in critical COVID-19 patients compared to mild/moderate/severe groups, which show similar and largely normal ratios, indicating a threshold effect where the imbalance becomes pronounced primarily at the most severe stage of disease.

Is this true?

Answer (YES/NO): NO